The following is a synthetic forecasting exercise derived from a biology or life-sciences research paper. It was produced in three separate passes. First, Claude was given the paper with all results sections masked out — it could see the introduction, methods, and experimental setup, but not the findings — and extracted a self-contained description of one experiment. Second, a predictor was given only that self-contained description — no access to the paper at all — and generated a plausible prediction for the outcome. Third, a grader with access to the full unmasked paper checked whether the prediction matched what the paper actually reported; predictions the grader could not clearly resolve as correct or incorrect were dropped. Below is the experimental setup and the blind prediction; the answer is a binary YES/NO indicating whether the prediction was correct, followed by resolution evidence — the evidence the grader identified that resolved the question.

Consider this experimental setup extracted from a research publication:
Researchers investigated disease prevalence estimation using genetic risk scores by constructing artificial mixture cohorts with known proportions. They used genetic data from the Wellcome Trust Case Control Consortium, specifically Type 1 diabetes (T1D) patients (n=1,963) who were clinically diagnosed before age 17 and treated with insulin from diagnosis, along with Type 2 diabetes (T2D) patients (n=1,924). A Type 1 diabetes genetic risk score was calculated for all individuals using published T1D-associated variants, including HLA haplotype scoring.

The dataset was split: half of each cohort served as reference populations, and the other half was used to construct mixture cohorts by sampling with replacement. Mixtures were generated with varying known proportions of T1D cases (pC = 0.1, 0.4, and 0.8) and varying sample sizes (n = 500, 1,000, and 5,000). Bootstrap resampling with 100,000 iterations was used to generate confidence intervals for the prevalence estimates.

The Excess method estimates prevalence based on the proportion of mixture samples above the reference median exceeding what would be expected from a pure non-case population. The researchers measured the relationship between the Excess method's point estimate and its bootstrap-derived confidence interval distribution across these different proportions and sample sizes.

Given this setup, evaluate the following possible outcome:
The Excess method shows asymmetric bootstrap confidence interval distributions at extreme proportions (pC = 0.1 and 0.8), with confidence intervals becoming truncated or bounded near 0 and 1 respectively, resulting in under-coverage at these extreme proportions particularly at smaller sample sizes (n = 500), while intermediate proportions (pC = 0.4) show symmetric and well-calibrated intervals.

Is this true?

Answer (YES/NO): NO